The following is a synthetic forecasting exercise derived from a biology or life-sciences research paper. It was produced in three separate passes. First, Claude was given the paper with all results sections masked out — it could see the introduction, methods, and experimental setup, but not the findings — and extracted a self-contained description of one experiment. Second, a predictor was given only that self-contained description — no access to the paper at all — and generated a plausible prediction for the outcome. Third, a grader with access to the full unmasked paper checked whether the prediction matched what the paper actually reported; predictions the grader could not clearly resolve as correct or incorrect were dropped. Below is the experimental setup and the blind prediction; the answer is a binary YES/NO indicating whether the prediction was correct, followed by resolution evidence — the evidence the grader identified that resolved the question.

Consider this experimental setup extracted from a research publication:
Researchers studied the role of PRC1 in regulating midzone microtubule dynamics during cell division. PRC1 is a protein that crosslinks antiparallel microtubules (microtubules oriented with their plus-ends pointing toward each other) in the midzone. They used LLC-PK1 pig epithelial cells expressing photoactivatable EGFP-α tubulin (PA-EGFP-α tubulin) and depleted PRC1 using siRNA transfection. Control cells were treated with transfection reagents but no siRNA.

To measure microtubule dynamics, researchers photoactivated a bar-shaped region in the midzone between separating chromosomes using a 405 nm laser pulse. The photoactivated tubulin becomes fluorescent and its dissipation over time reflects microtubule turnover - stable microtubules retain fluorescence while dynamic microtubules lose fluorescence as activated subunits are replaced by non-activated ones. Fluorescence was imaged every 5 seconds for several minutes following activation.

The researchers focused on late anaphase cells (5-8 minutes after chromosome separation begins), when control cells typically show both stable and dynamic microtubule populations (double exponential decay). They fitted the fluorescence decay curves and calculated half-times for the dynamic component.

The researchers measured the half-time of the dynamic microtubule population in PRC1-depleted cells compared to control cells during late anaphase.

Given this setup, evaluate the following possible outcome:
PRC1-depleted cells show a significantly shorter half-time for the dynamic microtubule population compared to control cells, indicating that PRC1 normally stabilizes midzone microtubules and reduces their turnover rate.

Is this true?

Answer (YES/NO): NO